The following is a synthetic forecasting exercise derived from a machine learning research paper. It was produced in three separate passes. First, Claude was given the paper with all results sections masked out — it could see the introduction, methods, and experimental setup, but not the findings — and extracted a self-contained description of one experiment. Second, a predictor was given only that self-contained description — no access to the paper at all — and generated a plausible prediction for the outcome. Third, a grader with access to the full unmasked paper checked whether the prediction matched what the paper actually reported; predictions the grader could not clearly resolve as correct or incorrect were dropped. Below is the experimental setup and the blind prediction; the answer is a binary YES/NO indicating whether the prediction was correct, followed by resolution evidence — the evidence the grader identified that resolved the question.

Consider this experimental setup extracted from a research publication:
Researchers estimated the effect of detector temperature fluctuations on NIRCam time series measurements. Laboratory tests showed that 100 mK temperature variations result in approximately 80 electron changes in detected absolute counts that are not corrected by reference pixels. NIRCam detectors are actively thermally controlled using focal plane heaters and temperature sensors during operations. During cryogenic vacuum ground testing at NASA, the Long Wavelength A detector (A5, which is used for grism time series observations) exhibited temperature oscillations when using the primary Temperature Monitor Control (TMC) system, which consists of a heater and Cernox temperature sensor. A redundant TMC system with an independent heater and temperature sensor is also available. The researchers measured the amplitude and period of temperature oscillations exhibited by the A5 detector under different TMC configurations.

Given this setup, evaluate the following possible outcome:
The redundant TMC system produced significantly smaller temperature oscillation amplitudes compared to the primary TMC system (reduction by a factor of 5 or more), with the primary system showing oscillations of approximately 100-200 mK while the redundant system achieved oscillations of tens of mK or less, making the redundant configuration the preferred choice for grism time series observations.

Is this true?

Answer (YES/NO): NO